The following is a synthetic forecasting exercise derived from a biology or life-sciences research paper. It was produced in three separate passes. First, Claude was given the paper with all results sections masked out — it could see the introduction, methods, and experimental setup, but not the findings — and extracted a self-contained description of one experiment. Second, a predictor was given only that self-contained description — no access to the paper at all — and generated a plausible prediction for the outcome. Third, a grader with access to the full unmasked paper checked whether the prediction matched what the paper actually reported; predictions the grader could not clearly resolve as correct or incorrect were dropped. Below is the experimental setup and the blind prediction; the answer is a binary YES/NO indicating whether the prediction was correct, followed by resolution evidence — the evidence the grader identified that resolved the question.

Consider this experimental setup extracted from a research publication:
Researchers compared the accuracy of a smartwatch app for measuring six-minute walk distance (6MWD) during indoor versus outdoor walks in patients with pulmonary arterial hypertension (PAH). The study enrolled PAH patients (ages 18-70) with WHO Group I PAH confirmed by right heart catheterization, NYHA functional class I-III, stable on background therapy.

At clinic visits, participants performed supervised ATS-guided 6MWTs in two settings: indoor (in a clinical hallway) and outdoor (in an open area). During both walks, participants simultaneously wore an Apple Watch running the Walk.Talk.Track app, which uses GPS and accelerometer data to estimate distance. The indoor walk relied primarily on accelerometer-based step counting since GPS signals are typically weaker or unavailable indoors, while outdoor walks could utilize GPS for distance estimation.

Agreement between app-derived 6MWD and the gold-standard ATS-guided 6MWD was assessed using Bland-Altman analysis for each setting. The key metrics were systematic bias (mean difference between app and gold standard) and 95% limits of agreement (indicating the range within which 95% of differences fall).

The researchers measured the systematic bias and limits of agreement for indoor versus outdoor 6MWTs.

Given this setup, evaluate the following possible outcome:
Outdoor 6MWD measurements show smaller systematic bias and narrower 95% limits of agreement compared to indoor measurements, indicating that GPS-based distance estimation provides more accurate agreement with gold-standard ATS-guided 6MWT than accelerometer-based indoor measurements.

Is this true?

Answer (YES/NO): NO